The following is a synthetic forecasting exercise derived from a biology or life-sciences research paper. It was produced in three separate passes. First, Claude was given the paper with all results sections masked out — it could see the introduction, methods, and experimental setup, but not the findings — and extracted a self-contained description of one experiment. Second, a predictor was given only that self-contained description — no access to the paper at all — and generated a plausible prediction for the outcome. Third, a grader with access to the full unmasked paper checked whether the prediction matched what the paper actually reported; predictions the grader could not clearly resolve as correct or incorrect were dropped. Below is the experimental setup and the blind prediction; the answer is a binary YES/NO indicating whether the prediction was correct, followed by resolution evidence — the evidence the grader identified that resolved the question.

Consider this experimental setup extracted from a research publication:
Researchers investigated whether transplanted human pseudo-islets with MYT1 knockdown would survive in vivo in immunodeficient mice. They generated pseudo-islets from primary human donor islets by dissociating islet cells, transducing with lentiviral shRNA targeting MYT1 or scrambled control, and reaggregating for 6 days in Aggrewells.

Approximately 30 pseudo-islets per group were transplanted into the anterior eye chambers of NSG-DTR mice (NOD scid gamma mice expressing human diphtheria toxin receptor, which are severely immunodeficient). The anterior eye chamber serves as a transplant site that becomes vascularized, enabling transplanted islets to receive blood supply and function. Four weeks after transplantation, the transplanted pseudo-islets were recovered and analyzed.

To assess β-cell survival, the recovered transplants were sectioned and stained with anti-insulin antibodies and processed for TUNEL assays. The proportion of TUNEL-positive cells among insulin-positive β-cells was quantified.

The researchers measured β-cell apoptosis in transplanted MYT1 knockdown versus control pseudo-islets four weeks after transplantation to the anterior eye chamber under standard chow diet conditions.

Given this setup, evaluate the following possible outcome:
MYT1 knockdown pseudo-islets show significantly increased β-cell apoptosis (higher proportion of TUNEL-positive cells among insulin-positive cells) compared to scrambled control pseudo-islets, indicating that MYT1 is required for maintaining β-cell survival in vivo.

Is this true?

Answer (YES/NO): YES